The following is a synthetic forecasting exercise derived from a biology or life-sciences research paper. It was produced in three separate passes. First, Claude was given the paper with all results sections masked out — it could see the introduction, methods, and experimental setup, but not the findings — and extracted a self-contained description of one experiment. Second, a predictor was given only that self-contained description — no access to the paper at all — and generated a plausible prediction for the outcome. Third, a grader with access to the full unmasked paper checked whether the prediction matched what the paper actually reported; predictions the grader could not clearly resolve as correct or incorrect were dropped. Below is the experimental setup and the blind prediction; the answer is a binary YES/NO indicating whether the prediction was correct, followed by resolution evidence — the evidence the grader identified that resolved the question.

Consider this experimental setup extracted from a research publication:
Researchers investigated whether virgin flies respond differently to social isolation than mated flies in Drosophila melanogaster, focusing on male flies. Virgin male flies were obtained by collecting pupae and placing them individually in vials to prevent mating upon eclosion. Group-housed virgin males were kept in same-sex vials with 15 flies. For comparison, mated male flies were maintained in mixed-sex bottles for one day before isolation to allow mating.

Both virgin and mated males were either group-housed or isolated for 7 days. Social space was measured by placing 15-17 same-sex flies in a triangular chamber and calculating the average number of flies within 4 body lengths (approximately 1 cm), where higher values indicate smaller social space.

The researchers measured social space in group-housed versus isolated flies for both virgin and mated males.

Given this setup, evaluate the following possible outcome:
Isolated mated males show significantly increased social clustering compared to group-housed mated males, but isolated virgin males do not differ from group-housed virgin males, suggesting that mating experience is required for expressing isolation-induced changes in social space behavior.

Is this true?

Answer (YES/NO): NO